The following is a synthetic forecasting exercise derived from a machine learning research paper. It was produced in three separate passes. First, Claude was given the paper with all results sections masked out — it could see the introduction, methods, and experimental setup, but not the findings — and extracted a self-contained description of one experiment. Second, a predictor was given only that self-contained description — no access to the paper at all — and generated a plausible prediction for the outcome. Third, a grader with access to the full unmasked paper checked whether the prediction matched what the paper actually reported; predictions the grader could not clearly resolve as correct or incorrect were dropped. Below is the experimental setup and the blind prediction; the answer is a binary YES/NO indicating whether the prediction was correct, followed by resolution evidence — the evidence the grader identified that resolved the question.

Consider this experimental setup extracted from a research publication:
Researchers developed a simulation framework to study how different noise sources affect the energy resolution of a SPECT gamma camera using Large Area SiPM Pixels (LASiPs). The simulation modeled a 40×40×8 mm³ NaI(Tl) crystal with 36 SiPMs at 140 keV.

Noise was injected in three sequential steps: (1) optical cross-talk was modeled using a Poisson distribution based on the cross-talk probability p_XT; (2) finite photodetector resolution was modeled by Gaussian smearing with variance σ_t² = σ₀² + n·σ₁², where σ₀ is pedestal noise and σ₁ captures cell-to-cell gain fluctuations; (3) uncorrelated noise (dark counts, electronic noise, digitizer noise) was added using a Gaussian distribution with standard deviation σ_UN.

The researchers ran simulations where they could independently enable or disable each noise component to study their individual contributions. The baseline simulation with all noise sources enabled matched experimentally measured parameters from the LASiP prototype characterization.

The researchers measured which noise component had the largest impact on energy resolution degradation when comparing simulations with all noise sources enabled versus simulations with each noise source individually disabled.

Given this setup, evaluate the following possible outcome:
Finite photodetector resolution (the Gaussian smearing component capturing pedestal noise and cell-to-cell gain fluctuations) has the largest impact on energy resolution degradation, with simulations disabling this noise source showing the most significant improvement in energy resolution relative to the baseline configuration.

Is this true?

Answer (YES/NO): NO